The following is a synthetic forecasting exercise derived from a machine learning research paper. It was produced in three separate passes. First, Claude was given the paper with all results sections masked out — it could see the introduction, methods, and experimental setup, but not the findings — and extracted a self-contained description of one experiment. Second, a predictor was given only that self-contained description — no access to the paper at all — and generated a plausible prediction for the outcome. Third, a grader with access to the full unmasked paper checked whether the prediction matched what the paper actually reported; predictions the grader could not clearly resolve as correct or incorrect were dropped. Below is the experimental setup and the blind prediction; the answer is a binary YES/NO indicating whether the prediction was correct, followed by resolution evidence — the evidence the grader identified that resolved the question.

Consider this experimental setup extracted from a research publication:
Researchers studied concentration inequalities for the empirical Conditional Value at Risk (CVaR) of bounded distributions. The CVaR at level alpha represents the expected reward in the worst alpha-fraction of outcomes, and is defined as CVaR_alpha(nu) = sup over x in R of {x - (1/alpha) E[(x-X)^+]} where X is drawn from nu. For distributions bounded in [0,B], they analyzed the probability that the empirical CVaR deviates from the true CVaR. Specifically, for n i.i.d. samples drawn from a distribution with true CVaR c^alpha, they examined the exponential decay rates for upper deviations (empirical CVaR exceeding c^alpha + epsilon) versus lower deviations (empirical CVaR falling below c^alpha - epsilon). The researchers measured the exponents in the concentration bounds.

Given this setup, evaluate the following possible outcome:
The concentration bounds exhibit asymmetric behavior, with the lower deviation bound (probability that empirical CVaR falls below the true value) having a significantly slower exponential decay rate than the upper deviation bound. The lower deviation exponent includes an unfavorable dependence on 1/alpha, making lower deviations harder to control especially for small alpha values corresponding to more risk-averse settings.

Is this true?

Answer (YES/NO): NO